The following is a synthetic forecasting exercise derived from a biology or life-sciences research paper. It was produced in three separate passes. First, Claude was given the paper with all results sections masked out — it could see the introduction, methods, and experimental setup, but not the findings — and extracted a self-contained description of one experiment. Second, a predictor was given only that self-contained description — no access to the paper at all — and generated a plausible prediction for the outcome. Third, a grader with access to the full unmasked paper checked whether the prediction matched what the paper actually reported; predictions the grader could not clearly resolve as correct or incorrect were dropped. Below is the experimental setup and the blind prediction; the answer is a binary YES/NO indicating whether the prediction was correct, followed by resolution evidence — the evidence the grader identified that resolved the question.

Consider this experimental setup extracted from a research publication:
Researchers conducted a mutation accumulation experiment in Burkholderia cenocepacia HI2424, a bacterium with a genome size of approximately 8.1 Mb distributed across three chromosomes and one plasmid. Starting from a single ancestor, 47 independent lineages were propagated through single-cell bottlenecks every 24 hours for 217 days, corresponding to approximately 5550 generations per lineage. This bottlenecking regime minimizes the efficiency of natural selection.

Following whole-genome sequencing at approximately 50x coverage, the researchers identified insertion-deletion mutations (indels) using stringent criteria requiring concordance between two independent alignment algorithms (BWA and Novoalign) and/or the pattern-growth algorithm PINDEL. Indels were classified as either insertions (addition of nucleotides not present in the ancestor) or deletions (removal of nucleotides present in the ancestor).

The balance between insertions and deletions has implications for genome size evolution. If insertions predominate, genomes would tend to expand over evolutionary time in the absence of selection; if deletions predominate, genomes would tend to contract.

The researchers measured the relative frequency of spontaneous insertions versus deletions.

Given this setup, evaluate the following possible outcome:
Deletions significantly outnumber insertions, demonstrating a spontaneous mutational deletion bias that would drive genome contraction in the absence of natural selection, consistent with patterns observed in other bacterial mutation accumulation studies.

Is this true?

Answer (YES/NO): NO